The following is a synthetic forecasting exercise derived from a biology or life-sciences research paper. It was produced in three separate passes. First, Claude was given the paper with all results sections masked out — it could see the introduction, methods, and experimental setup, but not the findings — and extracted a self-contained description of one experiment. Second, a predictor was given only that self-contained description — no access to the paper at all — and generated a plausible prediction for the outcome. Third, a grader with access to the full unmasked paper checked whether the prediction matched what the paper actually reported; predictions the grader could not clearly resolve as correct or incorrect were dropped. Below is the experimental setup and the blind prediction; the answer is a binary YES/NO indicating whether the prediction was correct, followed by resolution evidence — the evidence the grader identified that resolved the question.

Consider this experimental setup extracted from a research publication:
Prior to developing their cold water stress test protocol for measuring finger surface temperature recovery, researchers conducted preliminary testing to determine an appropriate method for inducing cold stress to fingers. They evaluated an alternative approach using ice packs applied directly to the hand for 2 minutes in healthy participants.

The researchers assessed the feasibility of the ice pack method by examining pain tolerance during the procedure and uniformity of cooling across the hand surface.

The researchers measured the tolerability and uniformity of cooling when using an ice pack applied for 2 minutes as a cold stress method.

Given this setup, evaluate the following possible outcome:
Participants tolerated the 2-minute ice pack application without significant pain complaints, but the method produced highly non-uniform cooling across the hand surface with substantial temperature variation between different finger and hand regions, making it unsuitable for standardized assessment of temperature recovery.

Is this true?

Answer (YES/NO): NO